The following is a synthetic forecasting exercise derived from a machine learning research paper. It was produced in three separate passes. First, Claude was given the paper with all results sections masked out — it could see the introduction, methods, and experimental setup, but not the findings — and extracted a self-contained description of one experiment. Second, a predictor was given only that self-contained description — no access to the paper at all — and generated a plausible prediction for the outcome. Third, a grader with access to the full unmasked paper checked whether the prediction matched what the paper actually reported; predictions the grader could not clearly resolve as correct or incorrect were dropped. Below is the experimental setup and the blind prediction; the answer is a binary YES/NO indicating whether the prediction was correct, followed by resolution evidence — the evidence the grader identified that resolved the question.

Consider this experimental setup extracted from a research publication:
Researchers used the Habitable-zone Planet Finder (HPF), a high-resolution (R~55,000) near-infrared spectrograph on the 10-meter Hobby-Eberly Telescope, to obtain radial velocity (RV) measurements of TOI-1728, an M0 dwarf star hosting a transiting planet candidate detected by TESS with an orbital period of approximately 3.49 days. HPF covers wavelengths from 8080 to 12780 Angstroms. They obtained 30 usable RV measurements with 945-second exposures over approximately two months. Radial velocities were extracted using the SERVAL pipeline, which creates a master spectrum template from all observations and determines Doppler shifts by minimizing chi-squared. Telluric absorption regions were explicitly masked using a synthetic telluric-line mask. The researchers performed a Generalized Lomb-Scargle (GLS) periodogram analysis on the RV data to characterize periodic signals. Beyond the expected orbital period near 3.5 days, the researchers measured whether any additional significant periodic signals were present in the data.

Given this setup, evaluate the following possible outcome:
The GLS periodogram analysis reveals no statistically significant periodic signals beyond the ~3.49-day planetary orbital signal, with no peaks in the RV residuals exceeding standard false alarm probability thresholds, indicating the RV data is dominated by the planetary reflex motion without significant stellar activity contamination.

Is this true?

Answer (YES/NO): YES